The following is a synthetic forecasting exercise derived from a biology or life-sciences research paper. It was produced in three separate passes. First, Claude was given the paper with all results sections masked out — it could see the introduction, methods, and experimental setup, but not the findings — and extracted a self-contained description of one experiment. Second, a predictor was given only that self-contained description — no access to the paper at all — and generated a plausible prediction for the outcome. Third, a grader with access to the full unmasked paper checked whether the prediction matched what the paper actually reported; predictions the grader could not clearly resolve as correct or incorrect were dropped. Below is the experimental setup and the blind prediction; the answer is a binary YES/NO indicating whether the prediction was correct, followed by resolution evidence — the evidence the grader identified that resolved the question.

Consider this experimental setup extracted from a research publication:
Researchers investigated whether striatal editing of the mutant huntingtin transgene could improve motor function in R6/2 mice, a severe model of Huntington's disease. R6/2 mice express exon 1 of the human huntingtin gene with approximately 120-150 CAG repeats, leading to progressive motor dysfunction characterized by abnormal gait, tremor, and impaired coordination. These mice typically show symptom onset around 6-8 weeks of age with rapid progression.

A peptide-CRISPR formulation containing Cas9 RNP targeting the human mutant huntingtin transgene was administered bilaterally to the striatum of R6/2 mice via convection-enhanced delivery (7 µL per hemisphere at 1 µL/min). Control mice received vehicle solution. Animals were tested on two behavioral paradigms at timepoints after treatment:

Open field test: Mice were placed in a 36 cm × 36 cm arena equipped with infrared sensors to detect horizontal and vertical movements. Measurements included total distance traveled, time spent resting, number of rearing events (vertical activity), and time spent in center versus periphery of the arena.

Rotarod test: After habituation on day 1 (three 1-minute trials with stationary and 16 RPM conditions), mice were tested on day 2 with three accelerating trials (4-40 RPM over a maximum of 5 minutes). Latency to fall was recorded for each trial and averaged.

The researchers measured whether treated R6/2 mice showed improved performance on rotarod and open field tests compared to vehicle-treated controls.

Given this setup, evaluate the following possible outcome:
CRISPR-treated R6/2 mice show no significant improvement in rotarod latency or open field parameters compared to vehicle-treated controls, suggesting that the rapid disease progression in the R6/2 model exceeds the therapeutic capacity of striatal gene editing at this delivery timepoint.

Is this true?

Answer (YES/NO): YES